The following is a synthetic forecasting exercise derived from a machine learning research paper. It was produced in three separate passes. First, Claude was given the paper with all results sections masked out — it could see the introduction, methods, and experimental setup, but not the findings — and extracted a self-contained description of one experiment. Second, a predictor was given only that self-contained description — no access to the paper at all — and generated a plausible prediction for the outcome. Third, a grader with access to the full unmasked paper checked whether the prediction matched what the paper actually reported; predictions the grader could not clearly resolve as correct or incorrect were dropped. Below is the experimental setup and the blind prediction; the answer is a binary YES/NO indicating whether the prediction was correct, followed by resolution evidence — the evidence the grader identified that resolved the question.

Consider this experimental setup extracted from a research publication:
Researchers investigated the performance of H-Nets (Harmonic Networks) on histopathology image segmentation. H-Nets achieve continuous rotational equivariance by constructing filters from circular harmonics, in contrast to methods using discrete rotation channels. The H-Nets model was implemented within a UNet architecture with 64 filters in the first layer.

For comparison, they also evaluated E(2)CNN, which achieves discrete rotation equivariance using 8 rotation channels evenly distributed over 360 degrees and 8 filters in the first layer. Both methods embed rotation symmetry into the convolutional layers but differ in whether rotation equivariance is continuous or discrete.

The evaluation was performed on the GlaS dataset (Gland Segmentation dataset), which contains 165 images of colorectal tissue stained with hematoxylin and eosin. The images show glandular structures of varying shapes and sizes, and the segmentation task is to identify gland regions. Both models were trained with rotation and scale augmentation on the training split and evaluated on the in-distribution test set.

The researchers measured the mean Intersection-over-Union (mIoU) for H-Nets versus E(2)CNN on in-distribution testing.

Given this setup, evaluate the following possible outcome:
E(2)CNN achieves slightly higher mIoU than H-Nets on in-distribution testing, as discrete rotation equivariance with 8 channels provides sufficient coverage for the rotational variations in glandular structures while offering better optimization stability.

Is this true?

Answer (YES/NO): NO